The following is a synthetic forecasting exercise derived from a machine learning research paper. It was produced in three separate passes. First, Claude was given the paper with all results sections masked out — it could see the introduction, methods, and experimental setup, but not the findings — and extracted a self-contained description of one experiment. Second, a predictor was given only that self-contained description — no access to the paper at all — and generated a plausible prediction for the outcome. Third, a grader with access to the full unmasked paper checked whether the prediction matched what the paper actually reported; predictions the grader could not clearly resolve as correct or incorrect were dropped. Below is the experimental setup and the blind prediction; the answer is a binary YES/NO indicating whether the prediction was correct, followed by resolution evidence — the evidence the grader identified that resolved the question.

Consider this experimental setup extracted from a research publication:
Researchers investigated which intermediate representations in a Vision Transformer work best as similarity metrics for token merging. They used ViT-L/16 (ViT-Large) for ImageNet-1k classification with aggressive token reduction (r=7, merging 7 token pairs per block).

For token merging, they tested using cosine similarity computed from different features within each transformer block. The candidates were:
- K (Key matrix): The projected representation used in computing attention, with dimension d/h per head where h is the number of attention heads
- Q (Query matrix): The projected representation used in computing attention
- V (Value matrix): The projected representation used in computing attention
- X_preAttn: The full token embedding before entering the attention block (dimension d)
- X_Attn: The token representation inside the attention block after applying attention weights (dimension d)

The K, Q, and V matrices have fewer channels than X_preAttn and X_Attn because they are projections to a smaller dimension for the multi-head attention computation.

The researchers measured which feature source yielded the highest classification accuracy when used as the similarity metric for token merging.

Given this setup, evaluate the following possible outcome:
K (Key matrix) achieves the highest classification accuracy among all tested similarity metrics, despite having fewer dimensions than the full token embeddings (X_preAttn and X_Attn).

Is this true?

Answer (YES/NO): YES